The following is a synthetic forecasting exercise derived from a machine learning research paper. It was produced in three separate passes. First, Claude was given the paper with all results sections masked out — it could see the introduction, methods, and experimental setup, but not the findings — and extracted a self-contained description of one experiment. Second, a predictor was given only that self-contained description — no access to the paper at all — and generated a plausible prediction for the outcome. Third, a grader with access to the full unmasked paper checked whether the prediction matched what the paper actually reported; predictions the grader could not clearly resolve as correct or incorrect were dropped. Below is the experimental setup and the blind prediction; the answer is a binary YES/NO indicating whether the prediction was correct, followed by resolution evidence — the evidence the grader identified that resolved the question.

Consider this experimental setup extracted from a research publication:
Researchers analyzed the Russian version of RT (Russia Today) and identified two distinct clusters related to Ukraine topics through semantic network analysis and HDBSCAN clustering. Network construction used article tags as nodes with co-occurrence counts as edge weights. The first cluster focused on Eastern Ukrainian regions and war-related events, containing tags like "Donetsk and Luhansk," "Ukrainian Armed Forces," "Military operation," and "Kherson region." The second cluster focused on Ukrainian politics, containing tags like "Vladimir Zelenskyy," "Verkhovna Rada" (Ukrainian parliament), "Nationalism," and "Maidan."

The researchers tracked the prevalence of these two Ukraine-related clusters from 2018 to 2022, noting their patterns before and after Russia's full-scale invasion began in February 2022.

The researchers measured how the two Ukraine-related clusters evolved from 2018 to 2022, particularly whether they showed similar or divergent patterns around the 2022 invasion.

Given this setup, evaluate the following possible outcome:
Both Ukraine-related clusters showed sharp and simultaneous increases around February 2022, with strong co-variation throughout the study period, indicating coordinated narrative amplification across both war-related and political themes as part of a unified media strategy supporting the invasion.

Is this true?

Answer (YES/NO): NO